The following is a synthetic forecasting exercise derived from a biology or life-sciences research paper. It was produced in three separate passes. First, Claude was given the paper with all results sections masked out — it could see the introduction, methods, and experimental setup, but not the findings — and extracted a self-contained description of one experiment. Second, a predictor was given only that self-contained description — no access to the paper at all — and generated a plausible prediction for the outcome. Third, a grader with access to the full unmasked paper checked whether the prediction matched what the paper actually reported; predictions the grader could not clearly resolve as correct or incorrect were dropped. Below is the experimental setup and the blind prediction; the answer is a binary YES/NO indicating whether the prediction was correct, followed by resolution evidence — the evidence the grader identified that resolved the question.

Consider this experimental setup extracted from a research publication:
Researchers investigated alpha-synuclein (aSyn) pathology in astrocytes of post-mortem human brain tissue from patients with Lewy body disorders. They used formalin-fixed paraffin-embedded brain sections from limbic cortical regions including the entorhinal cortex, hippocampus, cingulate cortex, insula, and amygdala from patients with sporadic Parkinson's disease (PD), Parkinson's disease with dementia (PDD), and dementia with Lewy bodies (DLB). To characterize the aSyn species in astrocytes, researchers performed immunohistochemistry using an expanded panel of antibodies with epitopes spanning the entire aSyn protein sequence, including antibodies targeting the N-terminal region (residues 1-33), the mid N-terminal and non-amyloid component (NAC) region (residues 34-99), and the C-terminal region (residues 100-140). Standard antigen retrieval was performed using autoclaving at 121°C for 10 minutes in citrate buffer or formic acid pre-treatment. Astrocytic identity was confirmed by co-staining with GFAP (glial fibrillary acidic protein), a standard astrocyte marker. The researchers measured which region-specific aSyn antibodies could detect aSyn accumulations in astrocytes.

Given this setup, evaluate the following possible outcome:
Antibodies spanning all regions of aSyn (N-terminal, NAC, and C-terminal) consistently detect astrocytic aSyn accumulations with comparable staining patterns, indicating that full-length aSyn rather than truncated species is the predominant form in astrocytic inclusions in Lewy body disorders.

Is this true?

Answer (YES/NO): NO